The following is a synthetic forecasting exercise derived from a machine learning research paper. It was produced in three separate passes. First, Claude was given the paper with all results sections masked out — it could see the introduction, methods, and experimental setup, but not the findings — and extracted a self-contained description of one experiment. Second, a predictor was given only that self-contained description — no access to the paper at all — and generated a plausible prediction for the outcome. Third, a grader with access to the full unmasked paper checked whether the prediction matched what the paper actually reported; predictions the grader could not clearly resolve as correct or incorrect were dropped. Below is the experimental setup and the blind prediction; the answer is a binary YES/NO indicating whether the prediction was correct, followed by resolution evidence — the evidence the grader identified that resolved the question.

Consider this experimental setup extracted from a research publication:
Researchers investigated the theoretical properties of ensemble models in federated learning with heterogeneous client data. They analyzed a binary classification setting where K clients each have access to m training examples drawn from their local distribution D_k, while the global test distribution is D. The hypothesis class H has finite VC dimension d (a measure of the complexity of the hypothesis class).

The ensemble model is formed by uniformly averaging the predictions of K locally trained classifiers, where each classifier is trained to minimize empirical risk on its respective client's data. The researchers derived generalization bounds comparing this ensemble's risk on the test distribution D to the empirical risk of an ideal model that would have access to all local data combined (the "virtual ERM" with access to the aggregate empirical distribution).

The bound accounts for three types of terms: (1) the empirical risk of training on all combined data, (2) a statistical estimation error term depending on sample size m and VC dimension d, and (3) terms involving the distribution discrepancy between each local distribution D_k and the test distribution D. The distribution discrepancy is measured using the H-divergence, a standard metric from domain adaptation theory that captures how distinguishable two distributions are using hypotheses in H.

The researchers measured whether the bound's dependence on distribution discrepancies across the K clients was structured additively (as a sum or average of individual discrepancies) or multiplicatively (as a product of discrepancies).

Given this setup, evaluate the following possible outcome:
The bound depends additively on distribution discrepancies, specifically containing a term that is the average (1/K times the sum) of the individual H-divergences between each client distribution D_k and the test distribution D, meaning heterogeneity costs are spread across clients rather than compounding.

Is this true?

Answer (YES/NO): YES